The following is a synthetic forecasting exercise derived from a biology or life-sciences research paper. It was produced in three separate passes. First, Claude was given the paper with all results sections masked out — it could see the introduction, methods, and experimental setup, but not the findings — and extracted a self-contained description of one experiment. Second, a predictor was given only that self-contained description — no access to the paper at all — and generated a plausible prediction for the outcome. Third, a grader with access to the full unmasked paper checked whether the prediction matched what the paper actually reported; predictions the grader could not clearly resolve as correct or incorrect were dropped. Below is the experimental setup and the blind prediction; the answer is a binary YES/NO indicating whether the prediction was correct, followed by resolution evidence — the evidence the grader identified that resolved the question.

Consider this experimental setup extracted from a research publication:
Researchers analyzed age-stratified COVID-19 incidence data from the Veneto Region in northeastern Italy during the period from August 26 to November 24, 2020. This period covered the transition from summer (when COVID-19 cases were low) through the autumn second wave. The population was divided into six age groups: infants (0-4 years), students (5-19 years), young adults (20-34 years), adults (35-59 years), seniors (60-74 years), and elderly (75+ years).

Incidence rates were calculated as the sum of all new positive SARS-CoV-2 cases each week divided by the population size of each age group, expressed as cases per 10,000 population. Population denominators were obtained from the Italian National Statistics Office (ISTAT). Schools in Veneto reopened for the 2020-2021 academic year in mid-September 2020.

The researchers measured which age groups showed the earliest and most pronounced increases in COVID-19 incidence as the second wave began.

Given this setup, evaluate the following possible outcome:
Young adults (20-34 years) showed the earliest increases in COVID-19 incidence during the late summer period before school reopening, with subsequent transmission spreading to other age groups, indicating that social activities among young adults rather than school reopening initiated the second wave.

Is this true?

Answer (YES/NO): NO